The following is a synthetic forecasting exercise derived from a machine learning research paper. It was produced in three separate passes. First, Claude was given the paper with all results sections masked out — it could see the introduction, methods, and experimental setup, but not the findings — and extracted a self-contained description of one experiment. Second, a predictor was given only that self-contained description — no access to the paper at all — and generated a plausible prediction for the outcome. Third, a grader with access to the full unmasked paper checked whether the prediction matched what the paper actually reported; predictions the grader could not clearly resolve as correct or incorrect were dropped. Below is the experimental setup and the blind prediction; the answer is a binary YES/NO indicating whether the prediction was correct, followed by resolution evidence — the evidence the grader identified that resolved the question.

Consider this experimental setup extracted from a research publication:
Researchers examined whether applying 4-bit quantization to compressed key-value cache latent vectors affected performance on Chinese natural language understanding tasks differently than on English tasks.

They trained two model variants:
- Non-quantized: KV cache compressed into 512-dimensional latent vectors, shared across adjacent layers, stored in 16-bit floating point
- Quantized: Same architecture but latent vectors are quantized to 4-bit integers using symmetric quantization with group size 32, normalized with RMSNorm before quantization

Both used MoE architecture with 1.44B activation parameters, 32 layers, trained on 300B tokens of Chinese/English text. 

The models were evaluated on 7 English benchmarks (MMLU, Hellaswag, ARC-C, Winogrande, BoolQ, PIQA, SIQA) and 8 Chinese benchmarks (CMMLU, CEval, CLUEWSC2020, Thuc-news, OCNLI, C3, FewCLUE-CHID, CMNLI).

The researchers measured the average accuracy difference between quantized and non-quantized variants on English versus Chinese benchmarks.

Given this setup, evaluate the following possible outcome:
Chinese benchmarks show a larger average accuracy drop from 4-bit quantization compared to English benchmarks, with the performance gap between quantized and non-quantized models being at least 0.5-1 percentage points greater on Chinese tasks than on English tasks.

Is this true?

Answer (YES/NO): NO